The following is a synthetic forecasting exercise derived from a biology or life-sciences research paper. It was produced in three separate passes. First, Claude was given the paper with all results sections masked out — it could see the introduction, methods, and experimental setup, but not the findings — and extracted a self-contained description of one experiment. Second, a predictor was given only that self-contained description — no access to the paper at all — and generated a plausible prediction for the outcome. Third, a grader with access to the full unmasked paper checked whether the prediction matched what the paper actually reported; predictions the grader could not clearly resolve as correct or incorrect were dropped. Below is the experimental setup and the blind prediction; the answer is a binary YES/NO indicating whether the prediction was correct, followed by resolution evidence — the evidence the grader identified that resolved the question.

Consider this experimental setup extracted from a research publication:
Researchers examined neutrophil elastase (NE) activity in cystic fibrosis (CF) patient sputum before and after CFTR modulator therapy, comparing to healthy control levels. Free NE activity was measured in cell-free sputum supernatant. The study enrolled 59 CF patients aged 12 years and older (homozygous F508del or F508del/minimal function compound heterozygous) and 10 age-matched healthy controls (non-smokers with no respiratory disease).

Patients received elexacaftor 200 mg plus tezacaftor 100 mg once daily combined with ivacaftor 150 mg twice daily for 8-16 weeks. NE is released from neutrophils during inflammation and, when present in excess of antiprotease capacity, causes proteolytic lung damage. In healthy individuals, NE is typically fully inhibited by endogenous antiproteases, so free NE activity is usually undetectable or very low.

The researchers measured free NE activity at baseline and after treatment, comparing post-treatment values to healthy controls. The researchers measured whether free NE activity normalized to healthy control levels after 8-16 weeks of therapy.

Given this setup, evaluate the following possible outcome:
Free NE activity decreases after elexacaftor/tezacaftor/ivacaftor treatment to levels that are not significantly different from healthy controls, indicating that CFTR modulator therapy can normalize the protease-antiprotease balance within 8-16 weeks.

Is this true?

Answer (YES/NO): NO